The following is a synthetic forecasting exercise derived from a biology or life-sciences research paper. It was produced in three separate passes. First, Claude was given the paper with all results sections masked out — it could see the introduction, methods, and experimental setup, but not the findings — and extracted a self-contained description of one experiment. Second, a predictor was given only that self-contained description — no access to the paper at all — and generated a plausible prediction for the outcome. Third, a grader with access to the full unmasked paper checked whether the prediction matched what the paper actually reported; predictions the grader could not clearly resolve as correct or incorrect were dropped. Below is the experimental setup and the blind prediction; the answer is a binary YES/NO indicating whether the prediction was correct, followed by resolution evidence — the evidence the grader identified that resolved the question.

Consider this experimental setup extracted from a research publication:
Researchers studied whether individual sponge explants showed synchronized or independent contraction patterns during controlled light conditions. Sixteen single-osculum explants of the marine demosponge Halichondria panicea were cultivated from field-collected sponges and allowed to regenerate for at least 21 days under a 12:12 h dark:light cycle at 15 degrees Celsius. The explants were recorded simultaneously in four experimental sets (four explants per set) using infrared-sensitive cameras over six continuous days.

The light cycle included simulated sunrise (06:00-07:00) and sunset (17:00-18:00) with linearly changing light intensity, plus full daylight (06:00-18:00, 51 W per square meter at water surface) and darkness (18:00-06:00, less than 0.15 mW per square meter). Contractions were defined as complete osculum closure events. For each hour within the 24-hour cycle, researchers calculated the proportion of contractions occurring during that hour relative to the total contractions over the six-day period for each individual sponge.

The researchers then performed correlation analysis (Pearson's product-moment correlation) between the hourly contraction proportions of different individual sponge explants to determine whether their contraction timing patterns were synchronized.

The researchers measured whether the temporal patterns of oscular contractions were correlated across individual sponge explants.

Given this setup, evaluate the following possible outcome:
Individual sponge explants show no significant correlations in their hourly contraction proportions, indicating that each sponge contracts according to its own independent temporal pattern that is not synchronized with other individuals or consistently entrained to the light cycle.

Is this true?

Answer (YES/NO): NO